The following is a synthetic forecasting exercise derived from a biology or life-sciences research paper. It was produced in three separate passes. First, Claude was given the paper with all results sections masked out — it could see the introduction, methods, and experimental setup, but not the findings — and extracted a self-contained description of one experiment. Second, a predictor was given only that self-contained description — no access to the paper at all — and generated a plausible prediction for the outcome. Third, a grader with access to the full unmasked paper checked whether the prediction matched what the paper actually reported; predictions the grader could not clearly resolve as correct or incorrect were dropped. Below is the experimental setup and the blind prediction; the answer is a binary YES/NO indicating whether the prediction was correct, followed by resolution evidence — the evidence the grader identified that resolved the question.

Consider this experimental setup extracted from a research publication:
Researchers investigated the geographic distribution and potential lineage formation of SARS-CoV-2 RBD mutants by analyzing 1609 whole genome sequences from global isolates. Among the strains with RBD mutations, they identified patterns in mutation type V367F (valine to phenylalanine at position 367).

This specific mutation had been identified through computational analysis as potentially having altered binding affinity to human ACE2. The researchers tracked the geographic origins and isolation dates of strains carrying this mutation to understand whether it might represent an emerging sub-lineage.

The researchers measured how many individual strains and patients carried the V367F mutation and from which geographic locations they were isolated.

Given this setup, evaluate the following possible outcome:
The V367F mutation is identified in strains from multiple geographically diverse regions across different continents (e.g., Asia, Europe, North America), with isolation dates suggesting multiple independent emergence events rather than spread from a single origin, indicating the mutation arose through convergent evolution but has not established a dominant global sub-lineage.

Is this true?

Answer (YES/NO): NO